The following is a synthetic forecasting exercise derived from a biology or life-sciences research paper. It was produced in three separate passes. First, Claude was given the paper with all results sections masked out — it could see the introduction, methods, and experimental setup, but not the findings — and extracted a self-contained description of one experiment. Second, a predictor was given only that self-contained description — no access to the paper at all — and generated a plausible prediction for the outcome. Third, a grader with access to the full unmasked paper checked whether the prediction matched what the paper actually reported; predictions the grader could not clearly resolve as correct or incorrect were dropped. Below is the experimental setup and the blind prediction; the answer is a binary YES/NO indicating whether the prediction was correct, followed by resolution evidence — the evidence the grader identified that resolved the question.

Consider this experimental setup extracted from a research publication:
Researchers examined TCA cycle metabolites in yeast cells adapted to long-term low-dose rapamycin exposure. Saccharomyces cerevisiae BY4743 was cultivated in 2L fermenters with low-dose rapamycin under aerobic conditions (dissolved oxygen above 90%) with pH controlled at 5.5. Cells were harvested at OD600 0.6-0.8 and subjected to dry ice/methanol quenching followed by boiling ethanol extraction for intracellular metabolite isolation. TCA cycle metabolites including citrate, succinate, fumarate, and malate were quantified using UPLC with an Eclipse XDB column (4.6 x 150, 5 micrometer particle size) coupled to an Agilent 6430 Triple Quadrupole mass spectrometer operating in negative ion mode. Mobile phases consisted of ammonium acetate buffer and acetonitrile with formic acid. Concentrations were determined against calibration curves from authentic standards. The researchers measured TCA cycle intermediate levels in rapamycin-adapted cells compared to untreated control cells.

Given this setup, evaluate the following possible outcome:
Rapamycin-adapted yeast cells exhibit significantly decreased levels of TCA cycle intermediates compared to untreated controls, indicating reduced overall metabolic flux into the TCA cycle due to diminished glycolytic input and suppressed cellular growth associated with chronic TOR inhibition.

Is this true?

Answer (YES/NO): NO